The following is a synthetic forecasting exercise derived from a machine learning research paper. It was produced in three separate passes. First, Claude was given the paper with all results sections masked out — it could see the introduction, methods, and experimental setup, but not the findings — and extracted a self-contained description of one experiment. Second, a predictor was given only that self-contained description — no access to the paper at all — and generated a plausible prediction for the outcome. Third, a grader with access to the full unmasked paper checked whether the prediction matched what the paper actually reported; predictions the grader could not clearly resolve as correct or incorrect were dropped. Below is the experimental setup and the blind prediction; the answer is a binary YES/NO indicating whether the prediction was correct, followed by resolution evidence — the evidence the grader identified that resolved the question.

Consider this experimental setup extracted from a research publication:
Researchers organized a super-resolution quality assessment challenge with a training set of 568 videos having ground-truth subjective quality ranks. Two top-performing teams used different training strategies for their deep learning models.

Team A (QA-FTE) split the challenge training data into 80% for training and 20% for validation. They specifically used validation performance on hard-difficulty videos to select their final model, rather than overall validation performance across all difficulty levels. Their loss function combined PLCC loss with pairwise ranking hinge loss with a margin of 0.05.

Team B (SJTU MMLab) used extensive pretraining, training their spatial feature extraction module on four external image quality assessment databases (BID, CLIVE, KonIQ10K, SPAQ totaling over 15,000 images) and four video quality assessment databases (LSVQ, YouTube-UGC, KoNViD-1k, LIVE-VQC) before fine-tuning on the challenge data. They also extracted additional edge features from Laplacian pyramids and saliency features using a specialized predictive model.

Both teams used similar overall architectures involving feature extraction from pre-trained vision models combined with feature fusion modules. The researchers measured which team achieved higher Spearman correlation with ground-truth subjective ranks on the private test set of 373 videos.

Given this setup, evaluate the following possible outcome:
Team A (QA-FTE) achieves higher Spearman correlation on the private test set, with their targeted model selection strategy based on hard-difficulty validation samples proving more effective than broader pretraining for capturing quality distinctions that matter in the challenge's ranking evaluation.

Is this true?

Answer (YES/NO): YES